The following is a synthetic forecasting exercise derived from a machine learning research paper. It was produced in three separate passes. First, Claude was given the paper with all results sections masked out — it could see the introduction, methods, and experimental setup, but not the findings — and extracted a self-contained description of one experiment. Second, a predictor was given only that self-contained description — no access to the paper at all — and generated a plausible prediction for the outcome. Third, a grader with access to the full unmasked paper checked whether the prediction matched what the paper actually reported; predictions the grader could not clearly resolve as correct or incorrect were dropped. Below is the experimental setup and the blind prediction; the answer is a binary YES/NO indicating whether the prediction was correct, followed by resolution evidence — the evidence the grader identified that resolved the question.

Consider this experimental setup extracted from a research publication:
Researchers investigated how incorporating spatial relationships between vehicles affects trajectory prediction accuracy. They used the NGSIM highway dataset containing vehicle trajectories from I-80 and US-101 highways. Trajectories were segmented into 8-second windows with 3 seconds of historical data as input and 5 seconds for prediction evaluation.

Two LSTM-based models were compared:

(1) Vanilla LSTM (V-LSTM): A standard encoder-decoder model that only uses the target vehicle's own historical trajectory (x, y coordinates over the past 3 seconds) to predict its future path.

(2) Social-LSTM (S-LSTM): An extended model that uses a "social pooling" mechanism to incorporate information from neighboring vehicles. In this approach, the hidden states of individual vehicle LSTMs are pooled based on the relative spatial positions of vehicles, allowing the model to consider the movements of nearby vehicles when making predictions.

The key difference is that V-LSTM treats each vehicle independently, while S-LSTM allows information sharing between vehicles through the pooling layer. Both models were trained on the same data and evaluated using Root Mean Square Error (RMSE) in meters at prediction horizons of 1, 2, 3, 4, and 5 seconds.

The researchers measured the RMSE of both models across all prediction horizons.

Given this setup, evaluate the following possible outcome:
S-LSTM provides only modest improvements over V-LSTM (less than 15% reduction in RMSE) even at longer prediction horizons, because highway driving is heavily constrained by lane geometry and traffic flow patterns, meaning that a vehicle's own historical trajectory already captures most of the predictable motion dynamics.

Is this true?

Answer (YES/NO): NO